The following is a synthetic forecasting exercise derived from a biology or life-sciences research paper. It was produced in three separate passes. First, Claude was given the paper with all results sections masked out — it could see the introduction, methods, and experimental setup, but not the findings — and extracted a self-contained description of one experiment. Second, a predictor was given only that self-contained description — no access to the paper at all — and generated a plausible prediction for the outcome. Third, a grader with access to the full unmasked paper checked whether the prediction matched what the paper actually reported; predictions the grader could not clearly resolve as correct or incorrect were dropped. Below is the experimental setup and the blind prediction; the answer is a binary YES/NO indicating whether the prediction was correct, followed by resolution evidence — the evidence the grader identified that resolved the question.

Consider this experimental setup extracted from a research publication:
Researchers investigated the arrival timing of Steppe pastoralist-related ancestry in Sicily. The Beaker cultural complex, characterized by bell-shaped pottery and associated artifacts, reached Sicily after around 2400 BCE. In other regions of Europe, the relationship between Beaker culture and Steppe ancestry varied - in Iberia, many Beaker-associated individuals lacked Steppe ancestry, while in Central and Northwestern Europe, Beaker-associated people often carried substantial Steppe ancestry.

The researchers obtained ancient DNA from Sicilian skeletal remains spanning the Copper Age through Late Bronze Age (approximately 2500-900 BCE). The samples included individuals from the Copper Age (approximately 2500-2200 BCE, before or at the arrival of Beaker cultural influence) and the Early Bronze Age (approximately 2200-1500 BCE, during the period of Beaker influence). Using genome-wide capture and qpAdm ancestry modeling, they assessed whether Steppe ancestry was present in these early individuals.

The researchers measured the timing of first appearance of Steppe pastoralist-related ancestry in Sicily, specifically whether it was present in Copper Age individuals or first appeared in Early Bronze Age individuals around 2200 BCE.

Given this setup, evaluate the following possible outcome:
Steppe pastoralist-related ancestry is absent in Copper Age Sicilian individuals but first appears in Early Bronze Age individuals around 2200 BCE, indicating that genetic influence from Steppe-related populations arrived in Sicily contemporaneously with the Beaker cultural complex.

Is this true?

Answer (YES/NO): NO